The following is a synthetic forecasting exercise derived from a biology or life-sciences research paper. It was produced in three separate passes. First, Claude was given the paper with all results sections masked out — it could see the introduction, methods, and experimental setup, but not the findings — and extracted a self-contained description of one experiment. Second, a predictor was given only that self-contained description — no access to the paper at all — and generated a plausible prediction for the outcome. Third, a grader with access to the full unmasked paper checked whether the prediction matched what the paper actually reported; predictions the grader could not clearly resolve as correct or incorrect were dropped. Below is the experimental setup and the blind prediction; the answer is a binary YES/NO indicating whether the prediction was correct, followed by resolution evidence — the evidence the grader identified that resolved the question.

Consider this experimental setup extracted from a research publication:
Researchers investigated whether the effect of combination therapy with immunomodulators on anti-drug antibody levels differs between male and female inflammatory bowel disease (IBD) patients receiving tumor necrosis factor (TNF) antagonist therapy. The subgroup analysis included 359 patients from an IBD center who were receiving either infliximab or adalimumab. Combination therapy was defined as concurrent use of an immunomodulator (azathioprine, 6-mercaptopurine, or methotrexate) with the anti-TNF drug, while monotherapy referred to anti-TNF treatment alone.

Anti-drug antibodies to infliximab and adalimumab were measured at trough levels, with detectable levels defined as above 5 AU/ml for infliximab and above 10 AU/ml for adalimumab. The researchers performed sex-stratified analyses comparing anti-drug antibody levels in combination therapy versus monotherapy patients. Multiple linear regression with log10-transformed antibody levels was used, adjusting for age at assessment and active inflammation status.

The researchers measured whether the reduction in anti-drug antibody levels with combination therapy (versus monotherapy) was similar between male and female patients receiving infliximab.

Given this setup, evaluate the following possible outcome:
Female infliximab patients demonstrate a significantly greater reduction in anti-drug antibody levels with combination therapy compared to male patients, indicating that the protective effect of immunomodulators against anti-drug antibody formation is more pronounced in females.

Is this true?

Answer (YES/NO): NO